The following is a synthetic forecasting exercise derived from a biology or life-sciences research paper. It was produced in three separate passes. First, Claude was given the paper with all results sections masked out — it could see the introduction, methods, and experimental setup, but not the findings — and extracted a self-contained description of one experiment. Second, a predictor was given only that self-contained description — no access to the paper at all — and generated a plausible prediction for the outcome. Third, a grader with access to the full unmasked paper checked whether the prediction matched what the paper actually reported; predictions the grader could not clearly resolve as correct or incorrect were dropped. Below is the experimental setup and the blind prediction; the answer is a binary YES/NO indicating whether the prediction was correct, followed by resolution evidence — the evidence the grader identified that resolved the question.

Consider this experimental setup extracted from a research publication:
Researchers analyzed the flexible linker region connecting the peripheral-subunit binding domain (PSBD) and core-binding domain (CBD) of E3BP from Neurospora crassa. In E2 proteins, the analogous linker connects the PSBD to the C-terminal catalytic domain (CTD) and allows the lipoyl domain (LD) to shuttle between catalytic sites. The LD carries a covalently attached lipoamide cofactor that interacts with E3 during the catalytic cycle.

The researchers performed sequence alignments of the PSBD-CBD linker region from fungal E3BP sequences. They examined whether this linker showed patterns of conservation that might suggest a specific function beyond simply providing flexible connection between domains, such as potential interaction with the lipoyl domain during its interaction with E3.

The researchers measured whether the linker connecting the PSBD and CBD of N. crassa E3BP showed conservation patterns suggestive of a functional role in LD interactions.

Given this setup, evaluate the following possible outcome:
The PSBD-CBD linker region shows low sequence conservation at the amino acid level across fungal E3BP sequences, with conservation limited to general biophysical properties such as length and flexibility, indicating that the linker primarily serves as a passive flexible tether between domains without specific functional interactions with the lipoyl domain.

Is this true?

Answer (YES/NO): NO